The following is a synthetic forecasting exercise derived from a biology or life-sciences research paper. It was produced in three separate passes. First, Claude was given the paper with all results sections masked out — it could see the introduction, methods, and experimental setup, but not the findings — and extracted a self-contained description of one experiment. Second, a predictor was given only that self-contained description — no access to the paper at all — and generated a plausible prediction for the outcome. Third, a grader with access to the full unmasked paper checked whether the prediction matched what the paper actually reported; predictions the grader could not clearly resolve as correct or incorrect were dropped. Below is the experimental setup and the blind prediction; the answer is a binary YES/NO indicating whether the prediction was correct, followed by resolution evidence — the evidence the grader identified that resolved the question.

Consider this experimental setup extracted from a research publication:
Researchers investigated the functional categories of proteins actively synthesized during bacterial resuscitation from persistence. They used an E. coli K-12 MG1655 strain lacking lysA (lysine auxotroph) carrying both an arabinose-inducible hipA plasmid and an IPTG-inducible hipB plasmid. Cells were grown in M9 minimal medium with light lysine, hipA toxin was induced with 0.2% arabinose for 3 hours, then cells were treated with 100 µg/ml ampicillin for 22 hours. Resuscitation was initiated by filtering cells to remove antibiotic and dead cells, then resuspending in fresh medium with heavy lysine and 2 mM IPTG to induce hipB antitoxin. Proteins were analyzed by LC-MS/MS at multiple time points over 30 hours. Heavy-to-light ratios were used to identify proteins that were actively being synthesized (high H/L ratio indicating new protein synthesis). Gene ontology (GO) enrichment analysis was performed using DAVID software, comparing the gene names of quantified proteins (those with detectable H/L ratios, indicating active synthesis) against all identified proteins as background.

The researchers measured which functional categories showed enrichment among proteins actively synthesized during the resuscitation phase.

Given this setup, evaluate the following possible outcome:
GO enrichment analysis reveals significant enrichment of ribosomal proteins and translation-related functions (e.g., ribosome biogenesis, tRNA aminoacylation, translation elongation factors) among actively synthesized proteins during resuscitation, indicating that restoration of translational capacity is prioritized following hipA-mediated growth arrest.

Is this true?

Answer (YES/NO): YES